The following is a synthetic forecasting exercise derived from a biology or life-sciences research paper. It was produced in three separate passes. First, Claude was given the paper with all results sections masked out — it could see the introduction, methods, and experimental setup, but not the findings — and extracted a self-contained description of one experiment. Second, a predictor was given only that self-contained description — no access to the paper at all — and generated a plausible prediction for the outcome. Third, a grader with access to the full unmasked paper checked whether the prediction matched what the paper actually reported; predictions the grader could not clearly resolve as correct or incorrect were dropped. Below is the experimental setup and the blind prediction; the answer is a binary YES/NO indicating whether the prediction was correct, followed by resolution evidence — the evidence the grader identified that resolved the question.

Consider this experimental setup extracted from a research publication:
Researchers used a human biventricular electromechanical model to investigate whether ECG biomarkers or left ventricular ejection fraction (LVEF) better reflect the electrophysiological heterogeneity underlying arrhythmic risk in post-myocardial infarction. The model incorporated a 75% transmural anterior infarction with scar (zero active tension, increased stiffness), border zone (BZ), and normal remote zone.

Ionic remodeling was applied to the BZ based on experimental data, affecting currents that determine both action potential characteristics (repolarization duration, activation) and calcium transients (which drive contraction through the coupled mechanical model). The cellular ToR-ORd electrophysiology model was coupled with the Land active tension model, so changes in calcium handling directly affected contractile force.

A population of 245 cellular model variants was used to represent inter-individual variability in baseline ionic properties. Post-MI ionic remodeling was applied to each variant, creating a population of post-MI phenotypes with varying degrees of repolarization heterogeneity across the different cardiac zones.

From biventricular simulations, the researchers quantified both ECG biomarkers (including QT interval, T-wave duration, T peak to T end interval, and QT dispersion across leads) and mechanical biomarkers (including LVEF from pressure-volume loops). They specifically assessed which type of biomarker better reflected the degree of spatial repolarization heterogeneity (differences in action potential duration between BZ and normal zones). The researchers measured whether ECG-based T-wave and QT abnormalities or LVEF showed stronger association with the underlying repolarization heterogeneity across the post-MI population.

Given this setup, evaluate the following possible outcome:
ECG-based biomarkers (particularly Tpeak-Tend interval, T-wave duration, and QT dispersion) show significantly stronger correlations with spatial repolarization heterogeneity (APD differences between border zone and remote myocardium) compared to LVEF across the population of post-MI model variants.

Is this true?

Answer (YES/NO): YES